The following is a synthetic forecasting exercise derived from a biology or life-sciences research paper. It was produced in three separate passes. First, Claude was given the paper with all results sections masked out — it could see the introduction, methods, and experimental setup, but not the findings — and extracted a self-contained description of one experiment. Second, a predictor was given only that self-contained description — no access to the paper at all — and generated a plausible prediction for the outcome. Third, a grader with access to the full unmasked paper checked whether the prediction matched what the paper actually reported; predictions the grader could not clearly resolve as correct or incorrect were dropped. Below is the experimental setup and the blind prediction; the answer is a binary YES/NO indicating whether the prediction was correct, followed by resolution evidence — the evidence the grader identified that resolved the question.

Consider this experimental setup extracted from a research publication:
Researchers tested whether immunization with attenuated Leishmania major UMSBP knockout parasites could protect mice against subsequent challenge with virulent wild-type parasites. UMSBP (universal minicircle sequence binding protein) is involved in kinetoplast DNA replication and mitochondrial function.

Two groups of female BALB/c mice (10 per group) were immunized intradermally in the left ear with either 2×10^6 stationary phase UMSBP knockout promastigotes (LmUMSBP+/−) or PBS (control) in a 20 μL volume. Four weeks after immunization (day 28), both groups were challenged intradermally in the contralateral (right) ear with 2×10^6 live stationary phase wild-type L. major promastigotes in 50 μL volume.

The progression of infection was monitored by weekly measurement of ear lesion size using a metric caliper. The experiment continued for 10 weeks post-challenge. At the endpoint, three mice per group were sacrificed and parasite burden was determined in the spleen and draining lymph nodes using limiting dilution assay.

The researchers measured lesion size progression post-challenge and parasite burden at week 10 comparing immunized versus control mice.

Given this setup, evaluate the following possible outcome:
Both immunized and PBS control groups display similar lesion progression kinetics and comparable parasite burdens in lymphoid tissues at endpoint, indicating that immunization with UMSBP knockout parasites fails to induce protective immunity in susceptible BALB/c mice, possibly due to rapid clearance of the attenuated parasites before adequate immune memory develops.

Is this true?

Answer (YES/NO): NO